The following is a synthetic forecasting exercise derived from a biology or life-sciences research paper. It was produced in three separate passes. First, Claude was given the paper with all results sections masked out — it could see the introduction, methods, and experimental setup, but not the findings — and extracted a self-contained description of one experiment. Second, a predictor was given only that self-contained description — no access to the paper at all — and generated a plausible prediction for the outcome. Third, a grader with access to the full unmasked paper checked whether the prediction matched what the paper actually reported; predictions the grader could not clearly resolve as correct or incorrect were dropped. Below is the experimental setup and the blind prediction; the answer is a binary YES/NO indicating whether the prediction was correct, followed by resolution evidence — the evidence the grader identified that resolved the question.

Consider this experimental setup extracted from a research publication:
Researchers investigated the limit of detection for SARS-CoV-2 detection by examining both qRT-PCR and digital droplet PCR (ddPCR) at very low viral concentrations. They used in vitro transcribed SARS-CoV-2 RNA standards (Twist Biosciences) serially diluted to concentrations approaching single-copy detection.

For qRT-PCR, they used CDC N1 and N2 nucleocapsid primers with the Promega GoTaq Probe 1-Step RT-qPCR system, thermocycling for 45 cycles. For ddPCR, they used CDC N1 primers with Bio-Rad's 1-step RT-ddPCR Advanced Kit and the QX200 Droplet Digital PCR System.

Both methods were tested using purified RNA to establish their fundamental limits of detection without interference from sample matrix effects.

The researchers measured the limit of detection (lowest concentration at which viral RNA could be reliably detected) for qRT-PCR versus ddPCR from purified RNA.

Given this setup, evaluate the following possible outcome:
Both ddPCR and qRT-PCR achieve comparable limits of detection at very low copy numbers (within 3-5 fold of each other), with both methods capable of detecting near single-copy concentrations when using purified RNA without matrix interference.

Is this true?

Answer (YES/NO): NO